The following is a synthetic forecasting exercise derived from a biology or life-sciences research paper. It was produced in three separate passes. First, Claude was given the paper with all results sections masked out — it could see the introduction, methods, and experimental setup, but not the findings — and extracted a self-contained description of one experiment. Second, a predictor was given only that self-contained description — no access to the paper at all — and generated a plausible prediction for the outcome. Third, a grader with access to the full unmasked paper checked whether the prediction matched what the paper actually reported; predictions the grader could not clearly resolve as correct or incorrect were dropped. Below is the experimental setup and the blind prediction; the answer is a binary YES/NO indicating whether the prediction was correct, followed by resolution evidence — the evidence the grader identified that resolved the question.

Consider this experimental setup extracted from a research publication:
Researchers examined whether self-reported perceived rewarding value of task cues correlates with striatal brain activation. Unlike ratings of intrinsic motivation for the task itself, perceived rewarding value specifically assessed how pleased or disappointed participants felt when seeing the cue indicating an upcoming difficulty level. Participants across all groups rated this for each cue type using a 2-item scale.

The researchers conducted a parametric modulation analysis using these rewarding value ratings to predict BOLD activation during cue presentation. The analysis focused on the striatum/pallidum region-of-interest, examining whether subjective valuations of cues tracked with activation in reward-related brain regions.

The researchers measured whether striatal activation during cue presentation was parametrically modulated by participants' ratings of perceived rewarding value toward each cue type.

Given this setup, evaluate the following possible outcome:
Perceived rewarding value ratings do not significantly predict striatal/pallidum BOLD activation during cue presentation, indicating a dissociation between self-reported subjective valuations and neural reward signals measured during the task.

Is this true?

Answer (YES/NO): YES